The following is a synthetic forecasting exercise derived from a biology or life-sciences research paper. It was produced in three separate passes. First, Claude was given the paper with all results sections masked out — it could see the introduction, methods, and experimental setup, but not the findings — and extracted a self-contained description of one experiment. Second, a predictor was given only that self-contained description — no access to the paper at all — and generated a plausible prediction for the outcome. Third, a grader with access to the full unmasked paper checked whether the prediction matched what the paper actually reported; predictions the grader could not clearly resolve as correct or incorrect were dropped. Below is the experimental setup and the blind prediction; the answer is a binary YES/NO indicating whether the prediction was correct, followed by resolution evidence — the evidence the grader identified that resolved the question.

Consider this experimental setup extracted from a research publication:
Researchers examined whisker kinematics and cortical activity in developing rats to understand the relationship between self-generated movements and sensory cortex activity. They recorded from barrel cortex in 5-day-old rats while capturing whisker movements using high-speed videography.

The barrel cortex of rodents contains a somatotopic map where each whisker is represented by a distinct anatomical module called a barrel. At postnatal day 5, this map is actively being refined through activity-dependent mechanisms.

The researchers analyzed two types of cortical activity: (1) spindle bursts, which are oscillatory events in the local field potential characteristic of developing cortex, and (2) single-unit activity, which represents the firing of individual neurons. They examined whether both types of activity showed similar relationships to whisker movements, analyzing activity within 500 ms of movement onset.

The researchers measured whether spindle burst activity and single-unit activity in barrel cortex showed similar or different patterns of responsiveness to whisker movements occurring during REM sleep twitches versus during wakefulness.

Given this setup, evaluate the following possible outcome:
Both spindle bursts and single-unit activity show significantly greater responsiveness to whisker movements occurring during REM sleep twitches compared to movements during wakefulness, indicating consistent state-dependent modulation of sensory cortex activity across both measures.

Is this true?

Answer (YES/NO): YES